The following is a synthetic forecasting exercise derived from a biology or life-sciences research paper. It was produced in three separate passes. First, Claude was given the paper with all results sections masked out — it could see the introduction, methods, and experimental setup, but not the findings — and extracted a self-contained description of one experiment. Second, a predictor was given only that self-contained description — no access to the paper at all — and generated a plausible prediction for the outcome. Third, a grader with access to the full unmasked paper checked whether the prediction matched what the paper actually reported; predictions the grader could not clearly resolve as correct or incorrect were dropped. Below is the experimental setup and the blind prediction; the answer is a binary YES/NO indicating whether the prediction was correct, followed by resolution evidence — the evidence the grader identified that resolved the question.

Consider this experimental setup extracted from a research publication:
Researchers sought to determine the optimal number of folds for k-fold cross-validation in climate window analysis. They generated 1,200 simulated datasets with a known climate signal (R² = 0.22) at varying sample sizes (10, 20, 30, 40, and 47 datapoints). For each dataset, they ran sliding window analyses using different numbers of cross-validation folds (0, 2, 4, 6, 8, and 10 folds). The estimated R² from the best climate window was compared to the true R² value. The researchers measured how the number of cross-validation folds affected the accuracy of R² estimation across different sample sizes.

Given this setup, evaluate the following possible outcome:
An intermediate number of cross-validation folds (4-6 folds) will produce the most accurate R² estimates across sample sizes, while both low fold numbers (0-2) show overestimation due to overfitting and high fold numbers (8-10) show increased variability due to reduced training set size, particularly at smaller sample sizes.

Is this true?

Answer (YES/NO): NO